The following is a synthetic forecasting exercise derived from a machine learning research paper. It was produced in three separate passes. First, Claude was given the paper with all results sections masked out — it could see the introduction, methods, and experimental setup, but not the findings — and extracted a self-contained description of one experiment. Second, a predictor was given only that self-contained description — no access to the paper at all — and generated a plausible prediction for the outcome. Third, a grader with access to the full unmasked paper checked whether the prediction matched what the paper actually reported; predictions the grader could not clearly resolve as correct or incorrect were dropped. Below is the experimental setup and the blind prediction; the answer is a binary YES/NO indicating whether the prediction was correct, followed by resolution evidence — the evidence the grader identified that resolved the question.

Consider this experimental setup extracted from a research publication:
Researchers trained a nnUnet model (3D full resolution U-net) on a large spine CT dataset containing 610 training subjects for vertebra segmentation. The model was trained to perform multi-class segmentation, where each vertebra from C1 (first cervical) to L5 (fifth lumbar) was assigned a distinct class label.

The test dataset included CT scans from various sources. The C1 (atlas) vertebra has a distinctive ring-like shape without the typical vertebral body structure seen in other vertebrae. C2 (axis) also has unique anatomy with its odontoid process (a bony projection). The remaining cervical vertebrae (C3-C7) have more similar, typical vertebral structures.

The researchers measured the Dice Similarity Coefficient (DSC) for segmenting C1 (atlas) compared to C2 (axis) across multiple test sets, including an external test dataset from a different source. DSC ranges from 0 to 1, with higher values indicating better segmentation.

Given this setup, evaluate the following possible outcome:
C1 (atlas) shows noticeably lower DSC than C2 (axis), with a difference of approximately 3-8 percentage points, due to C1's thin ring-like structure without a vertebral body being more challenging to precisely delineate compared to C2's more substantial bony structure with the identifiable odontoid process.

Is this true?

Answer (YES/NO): NO